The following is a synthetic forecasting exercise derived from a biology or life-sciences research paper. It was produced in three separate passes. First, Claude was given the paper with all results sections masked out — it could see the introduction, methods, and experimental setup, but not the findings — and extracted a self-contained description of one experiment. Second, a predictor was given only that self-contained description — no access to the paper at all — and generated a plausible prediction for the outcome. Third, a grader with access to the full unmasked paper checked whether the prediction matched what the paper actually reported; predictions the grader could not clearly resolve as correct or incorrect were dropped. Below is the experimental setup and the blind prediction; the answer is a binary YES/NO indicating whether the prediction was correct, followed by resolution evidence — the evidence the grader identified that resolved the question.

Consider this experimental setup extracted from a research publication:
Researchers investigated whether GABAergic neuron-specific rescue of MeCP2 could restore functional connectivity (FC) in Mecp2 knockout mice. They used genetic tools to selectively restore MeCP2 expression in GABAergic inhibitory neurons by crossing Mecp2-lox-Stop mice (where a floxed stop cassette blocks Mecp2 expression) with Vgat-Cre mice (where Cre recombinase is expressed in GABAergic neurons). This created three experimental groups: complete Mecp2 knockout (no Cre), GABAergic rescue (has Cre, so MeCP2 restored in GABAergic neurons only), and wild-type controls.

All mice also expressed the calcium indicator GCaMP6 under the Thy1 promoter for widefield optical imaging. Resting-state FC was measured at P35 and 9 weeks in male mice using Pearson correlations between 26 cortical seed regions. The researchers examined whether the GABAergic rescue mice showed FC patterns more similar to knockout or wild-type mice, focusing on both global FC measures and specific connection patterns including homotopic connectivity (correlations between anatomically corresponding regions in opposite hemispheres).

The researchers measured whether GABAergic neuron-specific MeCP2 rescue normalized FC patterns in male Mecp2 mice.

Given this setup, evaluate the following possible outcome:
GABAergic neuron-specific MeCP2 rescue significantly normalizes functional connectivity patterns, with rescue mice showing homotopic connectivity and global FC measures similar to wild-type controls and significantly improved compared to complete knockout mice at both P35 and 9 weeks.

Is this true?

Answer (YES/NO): NO